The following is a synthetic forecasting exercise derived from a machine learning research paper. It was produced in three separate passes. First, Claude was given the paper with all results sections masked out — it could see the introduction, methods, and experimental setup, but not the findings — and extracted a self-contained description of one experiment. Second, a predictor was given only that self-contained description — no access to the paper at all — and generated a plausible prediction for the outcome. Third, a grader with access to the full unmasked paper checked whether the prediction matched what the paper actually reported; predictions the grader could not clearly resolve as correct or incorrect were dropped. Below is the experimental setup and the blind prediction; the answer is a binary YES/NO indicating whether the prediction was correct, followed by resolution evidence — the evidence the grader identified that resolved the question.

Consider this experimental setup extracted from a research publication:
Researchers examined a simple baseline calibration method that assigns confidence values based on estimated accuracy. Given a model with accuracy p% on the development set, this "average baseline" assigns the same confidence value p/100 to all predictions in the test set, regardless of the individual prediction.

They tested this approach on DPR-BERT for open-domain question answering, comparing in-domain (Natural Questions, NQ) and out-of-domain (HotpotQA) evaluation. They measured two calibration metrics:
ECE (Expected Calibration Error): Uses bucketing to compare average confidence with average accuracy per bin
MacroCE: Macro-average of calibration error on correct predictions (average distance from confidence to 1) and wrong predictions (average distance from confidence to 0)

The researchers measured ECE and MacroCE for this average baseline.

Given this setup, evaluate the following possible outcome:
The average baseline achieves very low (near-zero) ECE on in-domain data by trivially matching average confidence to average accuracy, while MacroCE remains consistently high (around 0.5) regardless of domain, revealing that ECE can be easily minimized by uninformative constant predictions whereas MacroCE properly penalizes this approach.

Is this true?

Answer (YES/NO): YES